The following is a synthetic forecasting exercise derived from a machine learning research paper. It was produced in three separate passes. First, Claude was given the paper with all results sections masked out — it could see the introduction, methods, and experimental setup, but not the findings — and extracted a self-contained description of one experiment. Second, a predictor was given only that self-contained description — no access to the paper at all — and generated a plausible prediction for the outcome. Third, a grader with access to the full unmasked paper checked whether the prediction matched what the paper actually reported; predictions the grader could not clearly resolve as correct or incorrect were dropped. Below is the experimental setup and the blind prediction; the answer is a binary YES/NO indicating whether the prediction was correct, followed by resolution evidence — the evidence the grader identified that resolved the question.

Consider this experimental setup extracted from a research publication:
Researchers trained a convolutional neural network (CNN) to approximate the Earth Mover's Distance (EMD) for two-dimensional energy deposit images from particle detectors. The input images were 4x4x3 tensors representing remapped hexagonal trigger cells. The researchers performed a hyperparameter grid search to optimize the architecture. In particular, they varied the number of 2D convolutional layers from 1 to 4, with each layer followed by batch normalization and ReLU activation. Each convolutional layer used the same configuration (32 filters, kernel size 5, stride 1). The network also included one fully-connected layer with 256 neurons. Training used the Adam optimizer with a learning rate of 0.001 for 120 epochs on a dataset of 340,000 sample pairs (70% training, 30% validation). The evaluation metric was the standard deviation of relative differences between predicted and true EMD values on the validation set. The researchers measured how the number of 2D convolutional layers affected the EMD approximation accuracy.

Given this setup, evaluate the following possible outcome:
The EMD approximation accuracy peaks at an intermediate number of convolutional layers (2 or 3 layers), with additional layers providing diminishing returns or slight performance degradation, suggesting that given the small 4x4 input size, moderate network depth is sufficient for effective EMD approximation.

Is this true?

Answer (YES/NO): NO